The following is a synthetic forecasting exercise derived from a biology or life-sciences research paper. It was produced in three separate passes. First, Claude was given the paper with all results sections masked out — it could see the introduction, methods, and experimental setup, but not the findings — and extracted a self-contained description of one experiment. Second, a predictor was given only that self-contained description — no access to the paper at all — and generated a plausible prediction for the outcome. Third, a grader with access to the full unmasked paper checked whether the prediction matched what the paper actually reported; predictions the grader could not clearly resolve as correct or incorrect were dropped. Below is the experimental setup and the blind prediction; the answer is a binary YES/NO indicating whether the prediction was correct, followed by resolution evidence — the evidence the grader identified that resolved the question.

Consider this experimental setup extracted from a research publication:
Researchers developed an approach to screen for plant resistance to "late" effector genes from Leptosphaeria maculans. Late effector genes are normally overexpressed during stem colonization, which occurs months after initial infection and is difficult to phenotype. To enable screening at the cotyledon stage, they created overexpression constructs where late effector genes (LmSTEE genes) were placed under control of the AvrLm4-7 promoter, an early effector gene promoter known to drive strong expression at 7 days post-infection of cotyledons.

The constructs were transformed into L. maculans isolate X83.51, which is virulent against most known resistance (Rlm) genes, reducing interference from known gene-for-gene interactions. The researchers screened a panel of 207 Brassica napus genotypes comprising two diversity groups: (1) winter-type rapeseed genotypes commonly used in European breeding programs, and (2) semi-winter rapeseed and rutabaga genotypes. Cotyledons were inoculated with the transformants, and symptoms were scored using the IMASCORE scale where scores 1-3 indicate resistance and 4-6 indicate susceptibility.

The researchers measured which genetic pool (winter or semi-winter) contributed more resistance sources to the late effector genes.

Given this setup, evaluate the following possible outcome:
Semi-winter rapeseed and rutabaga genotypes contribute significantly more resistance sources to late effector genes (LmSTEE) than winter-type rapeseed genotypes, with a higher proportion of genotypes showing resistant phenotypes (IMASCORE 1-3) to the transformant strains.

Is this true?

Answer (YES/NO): YES